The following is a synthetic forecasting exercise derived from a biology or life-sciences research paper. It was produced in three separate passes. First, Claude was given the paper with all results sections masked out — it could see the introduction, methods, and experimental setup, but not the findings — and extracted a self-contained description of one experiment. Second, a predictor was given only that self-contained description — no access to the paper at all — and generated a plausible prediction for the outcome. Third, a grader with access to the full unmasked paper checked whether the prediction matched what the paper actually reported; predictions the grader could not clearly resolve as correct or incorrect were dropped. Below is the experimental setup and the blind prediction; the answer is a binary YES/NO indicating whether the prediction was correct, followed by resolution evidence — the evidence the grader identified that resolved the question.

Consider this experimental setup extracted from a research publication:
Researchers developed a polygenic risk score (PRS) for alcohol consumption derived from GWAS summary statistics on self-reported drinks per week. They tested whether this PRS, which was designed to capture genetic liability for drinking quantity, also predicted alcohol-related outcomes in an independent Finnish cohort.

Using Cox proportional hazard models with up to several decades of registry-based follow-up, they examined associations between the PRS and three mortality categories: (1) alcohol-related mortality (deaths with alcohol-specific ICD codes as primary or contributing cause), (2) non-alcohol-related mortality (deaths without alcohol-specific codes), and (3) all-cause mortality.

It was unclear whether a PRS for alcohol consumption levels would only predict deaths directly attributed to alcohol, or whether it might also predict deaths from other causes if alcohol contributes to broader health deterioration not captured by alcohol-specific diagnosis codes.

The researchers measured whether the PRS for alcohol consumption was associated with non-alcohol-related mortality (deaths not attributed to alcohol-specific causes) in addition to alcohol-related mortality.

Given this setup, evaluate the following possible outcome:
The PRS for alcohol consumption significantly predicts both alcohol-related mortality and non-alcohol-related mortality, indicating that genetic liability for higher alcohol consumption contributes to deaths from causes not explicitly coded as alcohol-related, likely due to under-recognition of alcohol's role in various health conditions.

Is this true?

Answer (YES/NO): YES